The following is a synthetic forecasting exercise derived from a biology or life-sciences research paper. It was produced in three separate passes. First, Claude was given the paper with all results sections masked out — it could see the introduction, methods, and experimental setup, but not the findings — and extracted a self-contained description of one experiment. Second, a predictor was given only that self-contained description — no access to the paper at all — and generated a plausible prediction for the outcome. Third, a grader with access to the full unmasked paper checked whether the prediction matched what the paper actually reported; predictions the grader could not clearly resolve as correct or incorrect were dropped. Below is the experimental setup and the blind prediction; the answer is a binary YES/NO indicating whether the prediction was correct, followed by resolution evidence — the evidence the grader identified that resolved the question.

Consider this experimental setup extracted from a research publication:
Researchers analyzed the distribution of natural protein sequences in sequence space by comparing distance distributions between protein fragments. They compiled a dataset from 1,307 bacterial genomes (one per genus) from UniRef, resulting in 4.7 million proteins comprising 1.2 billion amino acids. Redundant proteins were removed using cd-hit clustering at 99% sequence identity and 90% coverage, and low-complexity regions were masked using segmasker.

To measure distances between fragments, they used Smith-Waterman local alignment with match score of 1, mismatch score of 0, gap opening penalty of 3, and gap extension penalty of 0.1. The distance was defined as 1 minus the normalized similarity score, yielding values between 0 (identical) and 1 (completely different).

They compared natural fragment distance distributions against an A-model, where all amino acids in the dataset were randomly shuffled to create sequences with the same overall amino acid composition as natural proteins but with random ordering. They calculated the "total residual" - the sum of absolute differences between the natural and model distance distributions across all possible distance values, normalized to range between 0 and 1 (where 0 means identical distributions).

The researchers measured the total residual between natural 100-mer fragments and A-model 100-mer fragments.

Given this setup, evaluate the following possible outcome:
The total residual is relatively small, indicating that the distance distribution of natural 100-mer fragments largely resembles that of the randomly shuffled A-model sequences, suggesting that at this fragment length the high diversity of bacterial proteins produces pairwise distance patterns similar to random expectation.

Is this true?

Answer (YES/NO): YES